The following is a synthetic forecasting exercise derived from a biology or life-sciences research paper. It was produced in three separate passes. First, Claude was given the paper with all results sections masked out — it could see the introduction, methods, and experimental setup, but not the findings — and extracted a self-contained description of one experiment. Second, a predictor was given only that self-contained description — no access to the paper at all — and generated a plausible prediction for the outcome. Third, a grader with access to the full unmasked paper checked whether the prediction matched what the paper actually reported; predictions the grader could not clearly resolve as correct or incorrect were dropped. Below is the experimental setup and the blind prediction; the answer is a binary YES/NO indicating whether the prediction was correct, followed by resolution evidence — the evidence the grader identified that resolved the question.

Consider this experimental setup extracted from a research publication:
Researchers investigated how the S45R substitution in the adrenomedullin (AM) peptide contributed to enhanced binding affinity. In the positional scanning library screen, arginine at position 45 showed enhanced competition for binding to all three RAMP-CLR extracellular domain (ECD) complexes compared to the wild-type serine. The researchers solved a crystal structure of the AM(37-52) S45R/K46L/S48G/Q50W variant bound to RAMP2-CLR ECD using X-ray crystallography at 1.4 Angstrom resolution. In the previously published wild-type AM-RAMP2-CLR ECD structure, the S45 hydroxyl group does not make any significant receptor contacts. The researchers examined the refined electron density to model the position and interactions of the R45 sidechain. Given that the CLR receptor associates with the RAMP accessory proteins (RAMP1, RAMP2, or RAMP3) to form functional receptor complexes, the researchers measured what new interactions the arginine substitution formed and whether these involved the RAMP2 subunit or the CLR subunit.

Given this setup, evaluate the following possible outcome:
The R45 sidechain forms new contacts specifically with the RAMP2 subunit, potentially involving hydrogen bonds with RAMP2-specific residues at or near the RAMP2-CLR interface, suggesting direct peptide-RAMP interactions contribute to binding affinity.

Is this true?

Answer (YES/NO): NO